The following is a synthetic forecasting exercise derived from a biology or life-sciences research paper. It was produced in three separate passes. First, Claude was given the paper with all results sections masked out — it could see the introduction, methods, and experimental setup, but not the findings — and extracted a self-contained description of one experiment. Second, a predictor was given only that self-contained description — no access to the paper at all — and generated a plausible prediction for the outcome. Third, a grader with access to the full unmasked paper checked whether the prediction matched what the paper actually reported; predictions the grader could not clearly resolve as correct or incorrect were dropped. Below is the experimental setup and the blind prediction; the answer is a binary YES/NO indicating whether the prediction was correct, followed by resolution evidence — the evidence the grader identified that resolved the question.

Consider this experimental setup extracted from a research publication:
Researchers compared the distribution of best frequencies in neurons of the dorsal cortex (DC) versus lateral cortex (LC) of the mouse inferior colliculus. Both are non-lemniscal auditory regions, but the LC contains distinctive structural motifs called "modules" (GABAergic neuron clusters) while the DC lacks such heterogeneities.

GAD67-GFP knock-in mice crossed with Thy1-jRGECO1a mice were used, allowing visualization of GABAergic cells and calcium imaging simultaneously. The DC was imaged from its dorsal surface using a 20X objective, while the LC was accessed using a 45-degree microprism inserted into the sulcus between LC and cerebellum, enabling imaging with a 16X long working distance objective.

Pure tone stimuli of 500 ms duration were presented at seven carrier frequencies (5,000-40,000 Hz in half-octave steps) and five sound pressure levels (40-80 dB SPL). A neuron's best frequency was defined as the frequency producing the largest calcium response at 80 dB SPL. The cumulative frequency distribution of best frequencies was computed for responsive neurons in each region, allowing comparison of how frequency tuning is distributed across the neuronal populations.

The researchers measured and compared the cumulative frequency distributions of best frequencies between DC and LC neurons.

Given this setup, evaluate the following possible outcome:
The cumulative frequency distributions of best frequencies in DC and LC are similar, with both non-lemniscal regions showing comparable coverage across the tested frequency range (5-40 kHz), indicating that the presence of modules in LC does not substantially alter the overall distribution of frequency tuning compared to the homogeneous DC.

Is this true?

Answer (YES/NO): NO